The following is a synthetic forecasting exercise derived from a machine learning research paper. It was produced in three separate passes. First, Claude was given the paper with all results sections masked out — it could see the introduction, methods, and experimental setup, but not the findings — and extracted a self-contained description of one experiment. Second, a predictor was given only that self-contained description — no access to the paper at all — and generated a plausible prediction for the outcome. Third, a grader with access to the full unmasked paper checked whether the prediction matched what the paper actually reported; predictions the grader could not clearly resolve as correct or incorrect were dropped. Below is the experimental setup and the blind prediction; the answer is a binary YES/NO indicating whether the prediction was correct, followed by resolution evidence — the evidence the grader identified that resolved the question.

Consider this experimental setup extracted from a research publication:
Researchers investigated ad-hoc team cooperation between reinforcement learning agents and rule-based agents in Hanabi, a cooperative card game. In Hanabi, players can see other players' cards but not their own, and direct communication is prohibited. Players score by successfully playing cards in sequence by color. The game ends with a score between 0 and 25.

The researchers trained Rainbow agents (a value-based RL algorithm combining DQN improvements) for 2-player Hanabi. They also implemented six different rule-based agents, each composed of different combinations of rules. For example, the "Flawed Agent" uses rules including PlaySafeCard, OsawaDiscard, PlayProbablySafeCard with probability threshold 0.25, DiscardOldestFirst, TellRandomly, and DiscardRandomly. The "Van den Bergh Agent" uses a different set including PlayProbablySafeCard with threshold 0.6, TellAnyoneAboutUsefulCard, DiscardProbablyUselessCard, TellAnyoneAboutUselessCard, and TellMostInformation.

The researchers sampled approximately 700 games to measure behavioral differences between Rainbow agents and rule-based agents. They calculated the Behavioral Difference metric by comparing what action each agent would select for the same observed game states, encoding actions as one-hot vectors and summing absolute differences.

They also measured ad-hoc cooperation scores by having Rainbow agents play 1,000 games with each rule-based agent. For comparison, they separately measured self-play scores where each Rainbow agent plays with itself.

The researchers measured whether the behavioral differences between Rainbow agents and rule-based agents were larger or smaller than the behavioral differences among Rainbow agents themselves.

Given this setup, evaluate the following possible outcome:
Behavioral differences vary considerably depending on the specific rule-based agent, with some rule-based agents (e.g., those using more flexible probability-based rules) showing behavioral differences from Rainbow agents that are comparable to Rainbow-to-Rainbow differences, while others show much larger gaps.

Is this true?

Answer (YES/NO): NO